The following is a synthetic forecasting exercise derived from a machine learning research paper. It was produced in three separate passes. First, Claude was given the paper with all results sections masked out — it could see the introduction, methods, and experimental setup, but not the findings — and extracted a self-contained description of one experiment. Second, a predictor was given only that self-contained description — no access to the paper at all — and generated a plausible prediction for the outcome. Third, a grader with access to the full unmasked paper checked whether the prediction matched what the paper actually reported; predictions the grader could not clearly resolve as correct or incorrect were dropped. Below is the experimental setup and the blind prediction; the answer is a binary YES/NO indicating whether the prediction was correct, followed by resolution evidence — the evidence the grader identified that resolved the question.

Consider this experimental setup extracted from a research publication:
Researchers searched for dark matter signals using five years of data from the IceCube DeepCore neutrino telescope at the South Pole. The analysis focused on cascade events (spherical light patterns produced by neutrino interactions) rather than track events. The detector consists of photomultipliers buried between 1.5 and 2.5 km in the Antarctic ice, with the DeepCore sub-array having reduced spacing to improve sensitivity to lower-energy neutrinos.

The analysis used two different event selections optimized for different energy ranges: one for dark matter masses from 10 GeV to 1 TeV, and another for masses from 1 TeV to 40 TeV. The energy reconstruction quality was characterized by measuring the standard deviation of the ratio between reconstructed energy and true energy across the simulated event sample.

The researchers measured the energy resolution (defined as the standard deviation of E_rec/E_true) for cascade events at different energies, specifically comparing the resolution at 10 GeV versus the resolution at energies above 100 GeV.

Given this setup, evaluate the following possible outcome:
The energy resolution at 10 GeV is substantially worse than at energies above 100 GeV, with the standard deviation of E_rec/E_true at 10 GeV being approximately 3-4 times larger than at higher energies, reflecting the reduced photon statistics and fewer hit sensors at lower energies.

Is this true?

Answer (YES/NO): NO